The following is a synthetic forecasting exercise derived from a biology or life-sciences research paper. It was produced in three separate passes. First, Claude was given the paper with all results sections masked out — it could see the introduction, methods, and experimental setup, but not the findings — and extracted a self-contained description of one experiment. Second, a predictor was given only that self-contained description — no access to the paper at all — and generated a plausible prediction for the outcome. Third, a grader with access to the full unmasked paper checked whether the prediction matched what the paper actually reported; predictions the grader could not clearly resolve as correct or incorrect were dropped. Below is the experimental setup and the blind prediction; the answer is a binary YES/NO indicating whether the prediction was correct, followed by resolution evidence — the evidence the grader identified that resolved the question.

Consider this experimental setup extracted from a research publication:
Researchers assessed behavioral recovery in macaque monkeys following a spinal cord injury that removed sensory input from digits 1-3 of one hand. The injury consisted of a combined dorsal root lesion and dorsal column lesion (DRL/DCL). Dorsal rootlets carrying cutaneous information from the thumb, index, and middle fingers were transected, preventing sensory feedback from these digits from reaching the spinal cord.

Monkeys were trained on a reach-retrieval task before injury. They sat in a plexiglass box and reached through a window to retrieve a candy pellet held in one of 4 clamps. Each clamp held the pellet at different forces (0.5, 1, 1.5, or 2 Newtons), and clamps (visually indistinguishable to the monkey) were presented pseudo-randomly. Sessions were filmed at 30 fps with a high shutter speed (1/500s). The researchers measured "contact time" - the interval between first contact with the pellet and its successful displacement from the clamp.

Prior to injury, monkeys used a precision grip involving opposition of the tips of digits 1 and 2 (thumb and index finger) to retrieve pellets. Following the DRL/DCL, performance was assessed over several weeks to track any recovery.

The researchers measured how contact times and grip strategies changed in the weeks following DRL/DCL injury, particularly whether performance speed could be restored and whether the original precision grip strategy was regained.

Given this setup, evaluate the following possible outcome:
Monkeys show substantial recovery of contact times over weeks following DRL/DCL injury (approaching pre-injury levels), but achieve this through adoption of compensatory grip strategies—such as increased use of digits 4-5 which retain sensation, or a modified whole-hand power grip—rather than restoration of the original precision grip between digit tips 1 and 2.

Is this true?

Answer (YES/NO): YES